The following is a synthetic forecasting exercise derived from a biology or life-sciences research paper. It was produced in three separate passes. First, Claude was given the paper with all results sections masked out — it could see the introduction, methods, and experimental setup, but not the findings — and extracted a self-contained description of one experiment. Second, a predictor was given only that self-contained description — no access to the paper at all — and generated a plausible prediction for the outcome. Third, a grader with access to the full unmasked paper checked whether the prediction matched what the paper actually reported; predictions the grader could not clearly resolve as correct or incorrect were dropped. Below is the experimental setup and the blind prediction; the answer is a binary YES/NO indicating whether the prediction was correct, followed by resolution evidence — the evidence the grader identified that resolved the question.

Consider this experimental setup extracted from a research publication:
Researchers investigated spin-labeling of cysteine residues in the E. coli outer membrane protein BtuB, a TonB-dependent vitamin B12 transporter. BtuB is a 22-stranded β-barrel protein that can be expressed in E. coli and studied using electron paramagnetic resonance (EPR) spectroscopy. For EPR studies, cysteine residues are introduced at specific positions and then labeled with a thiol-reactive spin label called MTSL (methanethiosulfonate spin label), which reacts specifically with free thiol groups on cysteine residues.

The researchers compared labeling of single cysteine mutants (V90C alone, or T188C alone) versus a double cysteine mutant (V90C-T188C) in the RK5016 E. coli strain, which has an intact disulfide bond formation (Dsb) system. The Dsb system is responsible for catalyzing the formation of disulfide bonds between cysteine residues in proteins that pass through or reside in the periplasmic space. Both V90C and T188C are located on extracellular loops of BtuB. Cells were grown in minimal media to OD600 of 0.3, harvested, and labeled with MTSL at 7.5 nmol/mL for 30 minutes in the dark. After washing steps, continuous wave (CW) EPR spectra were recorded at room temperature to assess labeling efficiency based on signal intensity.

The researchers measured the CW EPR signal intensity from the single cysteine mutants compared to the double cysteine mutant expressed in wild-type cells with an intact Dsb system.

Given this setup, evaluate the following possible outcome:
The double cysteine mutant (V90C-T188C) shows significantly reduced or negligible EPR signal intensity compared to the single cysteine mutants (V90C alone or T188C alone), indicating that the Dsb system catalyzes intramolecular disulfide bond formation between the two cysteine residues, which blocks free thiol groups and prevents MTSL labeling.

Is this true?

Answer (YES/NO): YES